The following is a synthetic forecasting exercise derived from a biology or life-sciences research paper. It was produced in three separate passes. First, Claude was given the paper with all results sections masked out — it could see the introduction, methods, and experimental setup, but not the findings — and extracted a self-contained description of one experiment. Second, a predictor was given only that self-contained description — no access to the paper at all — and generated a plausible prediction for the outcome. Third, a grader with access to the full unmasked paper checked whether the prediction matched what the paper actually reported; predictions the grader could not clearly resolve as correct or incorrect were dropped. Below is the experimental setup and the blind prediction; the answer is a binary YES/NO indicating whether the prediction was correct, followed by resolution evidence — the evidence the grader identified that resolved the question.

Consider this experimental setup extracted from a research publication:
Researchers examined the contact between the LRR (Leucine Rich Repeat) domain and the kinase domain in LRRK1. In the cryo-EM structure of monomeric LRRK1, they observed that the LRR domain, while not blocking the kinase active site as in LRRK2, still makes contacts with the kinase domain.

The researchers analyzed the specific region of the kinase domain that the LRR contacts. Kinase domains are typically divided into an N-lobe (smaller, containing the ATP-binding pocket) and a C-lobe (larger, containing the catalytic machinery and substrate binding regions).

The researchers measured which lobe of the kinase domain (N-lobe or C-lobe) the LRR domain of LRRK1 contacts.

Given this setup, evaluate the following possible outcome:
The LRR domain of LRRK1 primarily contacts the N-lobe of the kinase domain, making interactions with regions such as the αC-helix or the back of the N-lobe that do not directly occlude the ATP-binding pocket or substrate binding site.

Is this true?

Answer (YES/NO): NO